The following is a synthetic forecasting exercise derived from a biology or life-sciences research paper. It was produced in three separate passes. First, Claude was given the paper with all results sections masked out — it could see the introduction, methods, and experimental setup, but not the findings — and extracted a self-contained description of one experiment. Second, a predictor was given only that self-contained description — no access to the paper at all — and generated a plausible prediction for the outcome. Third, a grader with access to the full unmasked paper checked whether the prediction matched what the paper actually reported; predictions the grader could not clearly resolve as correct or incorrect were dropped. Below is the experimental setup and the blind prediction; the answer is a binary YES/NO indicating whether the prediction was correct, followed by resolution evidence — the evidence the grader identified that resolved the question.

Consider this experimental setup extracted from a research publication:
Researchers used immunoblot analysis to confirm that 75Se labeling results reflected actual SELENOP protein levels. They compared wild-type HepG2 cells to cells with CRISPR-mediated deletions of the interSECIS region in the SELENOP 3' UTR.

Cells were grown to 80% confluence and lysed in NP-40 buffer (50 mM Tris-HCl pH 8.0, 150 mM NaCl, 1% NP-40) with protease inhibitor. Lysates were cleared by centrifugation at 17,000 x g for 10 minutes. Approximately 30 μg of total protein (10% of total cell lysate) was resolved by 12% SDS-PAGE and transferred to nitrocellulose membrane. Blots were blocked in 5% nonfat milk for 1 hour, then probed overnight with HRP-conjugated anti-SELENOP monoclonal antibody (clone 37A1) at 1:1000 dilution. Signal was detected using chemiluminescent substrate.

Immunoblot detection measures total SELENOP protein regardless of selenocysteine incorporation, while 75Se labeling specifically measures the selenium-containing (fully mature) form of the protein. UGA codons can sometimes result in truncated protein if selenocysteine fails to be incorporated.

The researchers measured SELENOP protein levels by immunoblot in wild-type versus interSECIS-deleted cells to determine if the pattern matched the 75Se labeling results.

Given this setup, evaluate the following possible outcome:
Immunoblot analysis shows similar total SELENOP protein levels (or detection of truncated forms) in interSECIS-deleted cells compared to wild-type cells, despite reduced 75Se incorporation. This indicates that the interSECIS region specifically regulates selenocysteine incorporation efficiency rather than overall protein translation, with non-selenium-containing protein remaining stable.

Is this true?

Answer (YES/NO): NO